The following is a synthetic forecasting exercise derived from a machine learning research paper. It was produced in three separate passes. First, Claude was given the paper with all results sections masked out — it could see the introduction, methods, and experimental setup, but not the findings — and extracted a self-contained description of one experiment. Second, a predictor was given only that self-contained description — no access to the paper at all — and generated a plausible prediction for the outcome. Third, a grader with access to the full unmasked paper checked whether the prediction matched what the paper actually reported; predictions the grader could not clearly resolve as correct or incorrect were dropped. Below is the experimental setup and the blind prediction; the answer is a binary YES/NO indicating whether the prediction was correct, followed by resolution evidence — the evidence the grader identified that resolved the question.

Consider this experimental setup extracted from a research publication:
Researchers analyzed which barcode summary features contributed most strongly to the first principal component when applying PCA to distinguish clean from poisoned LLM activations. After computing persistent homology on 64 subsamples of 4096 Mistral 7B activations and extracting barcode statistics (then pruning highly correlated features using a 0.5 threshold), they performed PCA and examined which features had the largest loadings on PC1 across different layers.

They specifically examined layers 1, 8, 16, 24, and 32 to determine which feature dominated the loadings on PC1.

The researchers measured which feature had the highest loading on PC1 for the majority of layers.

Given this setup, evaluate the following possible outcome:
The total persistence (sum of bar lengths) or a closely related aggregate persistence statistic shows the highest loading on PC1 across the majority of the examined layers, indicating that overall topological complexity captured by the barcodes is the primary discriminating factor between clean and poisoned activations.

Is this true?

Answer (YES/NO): NO